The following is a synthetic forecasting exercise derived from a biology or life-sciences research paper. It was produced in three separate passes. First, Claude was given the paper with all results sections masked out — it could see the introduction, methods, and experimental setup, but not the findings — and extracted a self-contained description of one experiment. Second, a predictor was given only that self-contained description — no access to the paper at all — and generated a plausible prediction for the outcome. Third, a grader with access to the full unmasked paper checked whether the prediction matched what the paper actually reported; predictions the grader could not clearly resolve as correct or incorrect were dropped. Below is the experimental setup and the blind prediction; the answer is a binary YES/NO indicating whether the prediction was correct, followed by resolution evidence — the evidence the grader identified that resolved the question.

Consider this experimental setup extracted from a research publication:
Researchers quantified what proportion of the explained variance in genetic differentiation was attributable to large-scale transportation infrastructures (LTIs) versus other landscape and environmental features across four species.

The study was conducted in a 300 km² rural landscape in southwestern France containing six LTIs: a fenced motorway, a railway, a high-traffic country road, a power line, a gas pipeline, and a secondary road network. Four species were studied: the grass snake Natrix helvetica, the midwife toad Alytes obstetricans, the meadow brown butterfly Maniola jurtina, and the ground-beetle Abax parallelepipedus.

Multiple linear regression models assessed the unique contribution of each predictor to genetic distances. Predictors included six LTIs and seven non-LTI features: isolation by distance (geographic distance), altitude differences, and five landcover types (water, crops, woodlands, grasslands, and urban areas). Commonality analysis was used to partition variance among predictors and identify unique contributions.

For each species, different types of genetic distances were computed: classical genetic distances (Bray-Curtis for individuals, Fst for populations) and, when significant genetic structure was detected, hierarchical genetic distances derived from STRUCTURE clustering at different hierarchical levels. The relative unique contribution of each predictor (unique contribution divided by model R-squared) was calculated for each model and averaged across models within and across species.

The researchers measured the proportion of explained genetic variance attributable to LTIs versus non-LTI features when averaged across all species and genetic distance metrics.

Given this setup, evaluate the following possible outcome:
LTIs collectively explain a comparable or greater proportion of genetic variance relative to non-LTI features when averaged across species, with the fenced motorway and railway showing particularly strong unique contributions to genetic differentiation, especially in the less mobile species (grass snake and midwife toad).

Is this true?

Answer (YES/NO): NO